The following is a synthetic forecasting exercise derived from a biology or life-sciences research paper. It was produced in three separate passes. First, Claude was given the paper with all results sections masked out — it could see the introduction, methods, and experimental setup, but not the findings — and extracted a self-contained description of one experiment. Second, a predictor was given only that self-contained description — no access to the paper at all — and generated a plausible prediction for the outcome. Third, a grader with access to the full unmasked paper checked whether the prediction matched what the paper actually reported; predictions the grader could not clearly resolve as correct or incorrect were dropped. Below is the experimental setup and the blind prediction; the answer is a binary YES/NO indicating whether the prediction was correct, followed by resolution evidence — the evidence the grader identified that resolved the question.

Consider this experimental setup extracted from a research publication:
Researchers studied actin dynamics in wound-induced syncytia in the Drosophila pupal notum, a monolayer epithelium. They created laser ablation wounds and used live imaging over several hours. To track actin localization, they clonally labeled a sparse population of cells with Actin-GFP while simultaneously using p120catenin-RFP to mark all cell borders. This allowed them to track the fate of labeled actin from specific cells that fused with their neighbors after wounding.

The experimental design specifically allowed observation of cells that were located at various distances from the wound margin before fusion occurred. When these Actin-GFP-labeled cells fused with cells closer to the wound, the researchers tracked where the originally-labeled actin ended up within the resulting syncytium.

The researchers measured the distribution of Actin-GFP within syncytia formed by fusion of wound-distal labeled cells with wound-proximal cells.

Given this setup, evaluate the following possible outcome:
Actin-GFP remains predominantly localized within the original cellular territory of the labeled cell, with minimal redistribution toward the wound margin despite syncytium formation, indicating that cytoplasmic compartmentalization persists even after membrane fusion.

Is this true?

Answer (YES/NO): NO